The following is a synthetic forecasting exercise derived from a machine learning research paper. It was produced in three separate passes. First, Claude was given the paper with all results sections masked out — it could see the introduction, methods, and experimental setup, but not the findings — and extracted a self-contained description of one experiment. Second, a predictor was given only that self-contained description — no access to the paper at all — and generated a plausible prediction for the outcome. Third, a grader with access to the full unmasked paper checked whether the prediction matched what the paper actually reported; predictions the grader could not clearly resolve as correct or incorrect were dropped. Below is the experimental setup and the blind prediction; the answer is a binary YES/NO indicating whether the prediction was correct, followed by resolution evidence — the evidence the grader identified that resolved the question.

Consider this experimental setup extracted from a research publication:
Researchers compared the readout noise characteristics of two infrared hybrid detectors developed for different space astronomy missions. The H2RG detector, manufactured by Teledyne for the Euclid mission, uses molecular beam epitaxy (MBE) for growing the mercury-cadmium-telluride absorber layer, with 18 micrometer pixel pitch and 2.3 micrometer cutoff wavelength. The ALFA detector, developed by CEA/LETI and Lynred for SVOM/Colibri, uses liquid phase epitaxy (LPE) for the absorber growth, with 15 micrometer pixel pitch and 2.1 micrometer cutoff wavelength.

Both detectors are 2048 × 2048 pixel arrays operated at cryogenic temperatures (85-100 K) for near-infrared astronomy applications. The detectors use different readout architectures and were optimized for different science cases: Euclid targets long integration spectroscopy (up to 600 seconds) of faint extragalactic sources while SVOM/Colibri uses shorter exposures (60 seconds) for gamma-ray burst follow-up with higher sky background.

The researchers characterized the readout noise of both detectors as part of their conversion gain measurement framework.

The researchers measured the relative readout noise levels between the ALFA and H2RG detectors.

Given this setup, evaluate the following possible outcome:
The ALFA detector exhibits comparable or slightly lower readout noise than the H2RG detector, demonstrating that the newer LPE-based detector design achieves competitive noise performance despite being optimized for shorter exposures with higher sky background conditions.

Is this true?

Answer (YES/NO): NO